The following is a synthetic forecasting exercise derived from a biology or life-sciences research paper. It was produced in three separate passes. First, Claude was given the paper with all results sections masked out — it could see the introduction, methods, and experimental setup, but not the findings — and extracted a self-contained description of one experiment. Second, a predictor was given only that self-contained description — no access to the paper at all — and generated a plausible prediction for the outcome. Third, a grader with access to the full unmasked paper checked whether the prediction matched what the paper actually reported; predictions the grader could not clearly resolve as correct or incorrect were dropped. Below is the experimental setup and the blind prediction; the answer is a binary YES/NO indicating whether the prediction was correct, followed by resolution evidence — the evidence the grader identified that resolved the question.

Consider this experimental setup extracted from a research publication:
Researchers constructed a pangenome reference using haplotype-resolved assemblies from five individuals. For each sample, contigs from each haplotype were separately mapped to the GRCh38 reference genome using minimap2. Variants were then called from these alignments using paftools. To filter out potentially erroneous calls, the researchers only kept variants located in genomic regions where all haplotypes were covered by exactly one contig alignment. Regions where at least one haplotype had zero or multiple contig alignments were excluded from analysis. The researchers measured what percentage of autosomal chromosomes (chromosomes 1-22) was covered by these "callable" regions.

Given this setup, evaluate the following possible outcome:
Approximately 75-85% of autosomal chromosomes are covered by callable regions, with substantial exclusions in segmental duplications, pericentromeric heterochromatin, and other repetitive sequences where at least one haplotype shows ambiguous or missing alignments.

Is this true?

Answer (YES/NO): NO